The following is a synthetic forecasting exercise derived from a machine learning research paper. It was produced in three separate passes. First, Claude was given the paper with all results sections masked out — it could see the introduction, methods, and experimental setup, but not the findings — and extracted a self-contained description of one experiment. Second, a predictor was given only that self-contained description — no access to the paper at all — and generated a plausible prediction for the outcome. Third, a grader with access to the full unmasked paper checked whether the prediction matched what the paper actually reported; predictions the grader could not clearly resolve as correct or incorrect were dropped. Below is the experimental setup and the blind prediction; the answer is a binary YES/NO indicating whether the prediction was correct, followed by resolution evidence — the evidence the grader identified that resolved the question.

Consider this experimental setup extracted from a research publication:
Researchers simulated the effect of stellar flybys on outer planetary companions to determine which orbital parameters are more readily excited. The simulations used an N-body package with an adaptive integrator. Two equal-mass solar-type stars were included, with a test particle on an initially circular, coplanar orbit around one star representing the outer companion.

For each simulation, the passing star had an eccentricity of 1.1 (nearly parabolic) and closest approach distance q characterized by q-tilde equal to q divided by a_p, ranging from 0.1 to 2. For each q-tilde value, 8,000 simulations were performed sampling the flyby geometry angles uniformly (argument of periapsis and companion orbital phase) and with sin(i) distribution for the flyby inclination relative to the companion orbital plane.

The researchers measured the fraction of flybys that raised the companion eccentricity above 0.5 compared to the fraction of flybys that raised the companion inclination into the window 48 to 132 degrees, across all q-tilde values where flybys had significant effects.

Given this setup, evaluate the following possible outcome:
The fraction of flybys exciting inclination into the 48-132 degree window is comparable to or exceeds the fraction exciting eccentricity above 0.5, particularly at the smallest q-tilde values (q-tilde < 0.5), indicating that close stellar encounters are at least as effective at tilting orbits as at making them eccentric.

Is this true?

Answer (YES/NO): NO